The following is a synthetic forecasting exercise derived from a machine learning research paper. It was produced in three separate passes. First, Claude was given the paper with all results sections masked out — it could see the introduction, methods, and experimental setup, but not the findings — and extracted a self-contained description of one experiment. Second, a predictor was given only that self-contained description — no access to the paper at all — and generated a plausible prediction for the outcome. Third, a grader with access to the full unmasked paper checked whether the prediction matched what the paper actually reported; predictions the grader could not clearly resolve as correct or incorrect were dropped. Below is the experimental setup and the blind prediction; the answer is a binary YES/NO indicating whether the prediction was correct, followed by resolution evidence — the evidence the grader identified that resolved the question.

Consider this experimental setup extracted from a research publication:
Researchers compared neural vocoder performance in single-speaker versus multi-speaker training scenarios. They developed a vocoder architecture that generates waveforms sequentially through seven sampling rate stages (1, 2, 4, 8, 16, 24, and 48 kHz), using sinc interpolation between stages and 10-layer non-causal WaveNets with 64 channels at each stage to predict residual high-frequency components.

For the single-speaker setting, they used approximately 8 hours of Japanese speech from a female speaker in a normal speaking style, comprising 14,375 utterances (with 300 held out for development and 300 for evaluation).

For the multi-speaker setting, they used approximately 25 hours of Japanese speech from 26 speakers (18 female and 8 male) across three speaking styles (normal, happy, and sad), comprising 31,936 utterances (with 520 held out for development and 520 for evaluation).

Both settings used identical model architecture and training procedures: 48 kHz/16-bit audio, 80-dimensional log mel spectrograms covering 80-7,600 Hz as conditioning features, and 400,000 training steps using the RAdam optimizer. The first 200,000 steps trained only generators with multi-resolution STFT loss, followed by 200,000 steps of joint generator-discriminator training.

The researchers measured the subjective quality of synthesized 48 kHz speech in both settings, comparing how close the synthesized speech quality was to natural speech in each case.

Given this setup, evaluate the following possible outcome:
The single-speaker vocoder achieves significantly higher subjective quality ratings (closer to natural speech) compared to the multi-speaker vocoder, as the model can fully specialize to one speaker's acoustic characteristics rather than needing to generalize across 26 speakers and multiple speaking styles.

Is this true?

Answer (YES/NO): YES